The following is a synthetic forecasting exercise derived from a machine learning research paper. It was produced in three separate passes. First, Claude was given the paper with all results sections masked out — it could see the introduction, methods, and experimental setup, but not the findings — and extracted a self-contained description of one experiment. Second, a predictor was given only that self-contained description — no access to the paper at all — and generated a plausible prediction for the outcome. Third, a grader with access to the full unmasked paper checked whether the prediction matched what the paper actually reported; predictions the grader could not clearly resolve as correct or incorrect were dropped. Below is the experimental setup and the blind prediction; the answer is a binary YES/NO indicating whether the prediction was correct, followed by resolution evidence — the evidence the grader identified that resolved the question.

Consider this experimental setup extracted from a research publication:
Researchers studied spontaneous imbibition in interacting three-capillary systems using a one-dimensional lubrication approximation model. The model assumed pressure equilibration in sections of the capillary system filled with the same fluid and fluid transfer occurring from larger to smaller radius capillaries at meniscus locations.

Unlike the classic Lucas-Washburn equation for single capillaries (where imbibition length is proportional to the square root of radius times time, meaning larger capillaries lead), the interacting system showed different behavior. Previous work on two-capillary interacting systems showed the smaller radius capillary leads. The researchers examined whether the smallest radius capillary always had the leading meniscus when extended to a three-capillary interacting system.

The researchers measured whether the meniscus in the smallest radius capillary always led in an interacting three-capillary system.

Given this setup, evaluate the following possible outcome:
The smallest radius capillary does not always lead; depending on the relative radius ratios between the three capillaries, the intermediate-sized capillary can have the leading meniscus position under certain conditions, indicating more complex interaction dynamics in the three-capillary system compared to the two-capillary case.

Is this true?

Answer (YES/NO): YES